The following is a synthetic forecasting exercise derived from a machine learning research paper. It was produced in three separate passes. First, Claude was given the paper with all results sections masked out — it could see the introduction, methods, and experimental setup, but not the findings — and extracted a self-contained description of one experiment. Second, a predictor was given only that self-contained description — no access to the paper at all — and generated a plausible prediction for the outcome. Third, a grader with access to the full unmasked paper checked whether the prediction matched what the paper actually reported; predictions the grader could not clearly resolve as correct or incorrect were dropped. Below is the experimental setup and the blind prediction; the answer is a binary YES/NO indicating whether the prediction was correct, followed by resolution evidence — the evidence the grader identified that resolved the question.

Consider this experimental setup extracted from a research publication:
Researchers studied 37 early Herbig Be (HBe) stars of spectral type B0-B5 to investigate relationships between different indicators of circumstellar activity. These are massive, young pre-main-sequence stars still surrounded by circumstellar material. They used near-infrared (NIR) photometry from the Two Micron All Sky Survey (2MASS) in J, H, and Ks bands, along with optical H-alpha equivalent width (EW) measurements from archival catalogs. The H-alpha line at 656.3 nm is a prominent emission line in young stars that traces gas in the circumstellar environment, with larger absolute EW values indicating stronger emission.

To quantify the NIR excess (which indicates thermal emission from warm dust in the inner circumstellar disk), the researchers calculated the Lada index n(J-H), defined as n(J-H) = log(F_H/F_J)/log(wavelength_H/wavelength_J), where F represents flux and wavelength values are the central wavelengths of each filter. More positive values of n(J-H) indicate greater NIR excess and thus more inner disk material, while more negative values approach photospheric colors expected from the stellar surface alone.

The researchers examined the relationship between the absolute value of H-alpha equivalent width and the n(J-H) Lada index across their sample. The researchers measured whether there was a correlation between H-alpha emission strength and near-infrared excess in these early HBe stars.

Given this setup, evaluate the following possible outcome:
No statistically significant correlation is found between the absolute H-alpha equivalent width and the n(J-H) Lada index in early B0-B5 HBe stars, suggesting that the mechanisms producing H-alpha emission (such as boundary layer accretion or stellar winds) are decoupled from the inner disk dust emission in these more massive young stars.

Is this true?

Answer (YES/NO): NO